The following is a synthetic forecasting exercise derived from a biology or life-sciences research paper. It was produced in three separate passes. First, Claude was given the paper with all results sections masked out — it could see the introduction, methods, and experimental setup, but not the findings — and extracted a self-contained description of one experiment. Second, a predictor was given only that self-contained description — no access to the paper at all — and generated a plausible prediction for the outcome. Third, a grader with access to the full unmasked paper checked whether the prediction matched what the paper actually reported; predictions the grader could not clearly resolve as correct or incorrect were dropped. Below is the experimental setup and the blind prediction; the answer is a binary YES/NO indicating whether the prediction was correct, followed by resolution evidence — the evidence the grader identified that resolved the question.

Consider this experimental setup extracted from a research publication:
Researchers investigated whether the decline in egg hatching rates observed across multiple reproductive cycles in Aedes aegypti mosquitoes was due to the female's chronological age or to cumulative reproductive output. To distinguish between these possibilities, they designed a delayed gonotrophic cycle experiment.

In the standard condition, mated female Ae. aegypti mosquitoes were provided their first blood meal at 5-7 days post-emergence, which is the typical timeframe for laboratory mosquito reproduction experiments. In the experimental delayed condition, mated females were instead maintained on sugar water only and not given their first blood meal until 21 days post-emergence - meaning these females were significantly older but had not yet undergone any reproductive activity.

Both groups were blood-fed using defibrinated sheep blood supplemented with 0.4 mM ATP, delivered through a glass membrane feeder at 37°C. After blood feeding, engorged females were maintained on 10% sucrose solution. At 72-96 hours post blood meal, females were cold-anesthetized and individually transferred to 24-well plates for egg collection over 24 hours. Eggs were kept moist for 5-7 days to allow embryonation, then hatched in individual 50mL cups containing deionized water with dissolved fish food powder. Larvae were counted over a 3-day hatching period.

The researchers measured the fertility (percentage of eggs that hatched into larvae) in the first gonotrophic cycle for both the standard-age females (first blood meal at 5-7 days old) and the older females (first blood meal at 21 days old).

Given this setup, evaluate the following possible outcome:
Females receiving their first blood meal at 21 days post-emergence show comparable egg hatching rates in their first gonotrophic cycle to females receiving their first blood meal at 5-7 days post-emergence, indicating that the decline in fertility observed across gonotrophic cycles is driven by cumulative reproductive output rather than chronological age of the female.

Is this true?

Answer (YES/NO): YES